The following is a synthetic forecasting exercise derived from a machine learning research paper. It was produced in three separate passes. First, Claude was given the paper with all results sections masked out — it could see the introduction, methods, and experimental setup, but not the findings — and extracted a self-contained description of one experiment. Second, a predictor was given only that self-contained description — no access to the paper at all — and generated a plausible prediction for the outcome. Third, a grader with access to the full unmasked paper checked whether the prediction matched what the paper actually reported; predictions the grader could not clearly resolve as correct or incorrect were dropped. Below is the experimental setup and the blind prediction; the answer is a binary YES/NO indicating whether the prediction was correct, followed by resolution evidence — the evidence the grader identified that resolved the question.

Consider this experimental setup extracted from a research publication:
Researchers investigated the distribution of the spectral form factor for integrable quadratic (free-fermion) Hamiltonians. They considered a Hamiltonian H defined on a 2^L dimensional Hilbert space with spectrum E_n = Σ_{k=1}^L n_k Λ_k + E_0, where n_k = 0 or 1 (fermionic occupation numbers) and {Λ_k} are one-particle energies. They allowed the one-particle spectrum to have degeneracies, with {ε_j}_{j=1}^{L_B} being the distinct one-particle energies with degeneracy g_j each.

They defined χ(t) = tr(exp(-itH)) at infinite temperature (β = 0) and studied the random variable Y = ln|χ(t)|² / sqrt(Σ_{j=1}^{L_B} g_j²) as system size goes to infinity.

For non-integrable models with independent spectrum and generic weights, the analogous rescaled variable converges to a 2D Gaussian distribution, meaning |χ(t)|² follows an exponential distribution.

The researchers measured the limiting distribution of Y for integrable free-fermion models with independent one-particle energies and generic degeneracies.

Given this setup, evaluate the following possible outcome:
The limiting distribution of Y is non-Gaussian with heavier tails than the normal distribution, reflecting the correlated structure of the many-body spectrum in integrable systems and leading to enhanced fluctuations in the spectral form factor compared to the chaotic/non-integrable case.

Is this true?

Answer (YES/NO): NO